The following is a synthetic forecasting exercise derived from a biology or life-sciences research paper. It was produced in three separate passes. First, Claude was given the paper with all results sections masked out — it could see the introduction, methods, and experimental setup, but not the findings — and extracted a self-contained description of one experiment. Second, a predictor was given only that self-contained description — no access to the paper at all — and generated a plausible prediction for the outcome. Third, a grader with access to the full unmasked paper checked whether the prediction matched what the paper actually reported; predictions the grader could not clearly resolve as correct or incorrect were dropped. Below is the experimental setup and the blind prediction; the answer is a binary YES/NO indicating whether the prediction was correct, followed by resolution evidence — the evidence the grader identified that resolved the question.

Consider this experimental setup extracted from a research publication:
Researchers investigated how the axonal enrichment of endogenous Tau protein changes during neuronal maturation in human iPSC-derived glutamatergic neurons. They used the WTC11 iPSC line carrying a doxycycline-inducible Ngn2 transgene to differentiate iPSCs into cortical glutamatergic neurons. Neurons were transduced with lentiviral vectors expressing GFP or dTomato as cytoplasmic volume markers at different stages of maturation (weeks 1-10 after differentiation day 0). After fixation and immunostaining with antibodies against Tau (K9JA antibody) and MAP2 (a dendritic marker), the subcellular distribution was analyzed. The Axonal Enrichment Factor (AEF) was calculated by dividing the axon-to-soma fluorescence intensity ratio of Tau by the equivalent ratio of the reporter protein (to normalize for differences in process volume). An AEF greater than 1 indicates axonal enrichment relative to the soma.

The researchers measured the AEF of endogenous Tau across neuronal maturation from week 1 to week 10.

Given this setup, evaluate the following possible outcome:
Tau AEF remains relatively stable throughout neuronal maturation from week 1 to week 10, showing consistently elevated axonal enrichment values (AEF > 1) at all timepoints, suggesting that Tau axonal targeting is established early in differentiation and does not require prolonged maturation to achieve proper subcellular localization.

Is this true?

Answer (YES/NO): NO